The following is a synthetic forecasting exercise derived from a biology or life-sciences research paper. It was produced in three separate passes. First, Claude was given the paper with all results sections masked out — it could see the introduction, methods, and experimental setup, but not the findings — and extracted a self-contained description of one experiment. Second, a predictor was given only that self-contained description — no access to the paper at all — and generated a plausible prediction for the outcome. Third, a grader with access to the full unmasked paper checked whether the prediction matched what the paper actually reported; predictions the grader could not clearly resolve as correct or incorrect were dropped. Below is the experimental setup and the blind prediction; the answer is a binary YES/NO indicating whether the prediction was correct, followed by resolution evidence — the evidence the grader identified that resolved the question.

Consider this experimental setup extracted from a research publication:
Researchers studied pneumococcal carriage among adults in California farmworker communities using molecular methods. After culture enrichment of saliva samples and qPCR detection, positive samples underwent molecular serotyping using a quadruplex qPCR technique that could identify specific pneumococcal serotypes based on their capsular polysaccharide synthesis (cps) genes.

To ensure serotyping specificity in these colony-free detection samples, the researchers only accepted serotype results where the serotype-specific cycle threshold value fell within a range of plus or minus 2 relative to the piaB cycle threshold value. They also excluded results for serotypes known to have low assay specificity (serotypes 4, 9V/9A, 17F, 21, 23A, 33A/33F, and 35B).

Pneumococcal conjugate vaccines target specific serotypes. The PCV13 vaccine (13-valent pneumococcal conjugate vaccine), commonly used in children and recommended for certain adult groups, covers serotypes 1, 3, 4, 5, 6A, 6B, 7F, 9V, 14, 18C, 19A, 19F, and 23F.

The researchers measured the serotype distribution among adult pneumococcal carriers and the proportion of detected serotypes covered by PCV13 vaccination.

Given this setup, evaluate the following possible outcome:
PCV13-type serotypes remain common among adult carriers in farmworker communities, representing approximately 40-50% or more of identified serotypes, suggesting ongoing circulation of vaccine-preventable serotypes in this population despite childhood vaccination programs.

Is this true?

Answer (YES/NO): NO